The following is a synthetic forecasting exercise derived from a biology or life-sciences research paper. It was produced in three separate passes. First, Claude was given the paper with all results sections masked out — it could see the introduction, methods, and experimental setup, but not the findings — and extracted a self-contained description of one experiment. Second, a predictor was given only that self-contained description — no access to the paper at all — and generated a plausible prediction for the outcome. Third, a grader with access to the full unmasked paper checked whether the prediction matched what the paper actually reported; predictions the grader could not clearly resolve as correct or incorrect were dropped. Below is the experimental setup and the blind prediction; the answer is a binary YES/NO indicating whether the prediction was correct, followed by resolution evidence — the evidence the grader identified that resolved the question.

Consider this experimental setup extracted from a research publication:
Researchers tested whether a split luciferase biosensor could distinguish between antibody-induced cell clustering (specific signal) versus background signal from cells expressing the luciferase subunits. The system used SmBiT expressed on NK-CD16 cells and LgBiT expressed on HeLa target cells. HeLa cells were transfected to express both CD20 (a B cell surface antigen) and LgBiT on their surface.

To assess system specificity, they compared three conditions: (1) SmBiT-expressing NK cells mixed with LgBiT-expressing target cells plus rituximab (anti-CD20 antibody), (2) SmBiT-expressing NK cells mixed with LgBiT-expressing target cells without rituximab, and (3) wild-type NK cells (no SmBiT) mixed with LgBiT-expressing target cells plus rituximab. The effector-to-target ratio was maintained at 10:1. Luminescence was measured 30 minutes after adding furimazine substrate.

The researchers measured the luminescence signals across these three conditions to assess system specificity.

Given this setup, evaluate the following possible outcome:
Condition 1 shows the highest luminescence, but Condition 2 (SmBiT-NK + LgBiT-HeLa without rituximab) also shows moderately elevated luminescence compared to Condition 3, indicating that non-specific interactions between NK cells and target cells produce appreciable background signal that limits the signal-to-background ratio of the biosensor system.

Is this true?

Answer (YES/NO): YES